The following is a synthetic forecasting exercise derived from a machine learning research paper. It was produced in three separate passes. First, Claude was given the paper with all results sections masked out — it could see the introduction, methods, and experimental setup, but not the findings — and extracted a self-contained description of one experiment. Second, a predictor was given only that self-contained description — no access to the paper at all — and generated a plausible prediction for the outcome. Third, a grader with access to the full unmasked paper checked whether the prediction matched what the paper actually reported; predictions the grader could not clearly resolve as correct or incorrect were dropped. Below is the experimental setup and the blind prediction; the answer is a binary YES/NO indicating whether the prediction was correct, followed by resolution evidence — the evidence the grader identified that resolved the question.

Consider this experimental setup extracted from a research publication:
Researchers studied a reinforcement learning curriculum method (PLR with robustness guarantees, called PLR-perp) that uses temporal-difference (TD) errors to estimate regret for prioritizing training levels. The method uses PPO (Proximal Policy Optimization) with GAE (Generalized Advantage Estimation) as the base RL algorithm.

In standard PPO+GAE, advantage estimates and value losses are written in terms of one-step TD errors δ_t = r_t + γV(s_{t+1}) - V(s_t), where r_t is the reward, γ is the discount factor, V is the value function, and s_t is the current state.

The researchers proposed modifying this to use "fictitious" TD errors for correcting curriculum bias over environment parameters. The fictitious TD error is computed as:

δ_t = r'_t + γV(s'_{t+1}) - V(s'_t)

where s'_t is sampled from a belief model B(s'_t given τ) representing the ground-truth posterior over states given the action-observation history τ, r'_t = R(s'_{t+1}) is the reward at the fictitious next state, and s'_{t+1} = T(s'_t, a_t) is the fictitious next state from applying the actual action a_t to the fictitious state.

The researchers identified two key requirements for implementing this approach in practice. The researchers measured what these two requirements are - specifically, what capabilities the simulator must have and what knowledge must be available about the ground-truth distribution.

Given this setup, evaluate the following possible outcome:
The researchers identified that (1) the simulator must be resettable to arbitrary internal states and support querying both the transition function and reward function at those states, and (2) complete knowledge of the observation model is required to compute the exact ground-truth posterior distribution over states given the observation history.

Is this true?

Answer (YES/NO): NO